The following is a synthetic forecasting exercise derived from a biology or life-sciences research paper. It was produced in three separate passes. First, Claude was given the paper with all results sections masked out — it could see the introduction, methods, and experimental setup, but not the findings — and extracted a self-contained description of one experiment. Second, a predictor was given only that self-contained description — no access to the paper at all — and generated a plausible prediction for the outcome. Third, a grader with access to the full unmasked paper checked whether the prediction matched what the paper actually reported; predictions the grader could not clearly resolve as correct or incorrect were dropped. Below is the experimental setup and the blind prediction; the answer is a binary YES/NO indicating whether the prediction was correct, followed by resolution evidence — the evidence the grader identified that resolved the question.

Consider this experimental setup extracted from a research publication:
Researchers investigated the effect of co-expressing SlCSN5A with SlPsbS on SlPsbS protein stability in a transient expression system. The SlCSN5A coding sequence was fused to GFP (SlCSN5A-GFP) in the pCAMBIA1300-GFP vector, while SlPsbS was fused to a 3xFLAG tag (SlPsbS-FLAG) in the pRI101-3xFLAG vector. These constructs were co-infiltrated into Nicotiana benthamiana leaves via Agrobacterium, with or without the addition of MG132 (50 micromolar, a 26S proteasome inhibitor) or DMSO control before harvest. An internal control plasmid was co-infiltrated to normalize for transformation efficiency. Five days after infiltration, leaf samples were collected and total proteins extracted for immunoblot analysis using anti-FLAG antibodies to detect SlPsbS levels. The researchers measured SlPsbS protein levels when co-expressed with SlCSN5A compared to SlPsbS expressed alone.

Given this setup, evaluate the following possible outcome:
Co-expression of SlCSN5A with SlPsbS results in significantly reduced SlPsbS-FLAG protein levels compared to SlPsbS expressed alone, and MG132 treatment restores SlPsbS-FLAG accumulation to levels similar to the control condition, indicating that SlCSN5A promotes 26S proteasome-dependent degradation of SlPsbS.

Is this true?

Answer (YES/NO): YES